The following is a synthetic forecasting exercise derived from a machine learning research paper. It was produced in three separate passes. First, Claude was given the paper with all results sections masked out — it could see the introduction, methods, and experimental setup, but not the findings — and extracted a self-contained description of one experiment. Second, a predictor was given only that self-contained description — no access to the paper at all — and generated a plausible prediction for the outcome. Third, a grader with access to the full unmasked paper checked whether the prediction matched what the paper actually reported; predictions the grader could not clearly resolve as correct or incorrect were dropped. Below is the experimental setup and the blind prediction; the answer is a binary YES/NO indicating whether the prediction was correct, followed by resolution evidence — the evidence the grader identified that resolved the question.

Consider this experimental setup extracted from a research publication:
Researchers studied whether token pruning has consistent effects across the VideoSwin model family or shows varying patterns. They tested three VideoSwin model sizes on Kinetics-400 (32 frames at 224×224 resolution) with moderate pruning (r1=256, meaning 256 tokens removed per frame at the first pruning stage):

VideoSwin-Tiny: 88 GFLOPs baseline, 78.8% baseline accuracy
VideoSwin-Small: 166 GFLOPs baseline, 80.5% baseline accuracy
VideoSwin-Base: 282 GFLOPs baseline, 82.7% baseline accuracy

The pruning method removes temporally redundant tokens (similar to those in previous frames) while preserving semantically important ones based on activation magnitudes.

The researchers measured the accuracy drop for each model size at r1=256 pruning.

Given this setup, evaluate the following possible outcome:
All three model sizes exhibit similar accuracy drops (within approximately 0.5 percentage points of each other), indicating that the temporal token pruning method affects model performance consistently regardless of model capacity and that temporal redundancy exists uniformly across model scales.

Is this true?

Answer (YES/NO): YES